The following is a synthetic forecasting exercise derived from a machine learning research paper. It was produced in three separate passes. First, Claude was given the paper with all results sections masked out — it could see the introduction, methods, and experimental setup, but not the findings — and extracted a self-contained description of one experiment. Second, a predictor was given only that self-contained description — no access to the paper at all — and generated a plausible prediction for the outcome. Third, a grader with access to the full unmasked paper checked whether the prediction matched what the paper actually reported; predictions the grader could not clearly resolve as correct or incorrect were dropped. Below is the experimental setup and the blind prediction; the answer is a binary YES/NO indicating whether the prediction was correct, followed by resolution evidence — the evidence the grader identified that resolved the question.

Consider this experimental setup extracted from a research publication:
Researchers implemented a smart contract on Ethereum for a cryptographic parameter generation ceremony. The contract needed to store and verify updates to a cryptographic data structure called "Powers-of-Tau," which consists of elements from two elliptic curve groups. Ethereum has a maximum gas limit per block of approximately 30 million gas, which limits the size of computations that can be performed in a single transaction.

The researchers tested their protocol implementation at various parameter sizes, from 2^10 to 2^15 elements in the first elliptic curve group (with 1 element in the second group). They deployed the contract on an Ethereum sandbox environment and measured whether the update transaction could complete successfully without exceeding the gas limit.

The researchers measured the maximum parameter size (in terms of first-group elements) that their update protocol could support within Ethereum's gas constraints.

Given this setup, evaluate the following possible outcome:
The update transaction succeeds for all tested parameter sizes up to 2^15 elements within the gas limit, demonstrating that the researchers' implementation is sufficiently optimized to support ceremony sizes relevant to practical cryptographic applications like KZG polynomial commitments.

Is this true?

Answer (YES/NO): YES